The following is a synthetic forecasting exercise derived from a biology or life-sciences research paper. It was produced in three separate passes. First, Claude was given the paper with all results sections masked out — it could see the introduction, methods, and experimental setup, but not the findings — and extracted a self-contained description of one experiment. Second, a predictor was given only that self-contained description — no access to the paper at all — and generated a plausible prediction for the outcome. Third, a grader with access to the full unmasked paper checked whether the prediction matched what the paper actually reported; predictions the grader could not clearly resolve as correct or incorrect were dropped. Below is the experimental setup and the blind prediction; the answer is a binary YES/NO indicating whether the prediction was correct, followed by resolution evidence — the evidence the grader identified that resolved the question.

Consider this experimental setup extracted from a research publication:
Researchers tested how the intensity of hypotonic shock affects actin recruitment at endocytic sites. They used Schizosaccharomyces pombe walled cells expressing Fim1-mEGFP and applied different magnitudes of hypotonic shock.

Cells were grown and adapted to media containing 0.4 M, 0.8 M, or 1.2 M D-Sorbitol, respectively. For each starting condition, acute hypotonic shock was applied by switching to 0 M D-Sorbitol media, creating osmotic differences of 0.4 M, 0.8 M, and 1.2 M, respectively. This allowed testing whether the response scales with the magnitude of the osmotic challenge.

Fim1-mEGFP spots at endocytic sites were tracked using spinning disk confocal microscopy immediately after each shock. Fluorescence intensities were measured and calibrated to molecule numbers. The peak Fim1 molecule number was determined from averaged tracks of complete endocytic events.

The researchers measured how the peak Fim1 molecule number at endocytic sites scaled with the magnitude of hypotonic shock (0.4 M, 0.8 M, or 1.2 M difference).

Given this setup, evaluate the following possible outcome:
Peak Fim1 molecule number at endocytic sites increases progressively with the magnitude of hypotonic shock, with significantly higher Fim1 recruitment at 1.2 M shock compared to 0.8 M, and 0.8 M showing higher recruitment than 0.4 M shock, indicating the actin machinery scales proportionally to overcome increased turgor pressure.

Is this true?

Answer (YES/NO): NO